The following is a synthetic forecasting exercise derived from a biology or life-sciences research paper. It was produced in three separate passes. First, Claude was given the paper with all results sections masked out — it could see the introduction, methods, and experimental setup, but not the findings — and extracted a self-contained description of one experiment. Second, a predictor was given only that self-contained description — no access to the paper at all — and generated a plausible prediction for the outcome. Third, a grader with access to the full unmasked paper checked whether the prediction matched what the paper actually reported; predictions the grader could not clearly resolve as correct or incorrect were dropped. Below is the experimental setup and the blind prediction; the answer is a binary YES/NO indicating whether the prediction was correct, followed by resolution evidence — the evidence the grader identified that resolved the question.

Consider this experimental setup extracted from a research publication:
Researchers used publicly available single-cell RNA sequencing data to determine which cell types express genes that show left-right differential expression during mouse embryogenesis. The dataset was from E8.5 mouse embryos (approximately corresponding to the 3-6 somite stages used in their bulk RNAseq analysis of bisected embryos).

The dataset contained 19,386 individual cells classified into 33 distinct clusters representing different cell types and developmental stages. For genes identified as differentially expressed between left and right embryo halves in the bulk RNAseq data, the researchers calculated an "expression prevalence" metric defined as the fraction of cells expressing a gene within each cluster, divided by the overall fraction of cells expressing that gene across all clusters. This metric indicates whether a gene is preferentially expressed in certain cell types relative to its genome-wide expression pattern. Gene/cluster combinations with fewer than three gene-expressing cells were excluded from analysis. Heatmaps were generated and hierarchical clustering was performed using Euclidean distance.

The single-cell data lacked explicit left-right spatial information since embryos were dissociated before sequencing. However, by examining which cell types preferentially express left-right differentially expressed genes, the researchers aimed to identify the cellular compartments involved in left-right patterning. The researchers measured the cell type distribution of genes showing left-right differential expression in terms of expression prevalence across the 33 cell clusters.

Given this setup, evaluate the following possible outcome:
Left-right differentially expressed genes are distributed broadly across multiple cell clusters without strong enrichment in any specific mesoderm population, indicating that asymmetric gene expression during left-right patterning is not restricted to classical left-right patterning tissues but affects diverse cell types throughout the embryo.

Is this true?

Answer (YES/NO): NO